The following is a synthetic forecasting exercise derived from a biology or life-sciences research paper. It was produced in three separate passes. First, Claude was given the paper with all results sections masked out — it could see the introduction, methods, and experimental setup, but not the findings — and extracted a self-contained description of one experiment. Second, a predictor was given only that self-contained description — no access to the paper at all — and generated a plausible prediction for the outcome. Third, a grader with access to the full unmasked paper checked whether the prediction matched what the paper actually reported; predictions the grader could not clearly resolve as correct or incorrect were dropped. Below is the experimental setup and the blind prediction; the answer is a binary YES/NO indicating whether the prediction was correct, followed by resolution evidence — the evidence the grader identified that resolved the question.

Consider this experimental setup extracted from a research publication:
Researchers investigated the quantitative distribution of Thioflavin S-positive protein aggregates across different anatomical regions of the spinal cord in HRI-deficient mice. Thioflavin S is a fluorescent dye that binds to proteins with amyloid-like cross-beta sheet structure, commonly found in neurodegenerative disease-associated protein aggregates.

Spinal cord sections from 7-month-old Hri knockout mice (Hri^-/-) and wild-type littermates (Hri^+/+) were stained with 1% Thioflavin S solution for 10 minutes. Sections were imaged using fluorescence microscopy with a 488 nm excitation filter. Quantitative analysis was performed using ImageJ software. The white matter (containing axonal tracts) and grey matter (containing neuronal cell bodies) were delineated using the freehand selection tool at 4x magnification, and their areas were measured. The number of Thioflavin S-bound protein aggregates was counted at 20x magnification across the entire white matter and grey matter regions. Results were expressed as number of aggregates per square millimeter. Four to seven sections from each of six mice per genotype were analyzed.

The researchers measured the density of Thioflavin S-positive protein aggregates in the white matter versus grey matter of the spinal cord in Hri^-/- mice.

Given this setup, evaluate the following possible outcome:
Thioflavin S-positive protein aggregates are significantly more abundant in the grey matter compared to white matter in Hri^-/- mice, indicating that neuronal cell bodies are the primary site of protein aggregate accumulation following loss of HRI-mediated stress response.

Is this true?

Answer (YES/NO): NO